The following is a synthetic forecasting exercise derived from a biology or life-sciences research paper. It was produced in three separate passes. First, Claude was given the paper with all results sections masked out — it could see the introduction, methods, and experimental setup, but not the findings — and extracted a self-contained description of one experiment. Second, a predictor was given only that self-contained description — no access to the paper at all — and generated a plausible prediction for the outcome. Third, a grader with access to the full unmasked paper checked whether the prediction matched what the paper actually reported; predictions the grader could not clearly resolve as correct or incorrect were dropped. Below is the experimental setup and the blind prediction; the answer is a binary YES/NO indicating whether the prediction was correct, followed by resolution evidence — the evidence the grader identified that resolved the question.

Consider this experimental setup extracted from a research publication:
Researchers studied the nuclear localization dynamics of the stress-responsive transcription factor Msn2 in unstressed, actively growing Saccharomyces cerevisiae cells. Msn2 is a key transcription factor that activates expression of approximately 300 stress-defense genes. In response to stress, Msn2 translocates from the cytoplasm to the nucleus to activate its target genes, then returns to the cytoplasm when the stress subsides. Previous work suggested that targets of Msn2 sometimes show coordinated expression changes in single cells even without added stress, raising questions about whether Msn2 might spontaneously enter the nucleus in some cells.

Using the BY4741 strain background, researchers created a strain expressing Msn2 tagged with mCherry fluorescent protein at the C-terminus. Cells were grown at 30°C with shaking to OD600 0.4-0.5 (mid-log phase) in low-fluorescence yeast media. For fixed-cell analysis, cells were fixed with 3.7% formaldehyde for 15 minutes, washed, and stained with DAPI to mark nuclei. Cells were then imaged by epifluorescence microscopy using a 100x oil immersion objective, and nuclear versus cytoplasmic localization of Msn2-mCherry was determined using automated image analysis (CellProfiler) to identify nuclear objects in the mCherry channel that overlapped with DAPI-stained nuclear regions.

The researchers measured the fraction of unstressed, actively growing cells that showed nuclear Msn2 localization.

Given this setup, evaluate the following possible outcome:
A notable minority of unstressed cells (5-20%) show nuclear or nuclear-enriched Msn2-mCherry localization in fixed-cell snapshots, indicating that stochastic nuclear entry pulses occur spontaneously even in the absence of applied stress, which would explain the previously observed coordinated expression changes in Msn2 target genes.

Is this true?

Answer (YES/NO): YES